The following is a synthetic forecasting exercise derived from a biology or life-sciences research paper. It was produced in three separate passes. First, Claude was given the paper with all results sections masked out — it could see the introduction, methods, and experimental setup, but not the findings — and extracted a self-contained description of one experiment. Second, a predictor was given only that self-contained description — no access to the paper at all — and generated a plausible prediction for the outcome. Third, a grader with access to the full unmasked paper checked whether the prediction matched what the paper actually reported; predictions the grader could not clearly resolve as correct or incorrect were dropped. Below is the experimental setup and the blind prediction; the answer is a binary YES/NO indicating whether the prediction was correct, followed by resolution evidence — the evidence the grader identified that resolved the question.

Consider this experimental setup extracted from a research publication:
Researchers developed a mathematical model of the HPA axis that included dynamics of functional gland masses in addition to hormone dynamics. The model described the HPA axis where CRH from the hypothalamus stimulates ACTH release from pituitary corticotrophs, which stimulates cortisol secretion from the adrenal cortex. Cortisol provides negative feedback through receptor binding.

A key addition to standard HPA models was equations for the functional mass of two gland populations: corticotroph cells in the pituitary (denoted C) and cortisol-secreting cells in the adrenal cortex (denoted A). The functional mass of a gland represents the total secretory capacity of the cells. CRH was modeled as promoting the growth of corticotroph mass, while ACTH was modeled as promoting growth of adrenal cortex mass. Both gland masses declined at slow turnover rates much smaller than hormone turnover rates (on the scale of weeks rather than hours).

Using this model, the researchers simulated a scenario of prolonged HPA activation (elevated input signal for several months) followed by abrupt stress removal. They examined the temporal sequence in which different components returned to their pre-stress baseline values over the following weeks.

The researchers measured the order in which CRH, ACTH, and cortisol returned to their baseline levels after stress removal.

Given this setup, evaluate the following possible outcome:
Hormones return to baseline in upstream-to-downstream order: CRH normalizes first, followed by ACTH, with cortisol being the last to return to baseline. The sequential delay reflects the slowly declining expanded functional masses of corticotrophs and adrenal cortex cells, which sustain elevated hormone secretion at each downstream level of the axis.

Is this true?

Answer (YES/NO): NO